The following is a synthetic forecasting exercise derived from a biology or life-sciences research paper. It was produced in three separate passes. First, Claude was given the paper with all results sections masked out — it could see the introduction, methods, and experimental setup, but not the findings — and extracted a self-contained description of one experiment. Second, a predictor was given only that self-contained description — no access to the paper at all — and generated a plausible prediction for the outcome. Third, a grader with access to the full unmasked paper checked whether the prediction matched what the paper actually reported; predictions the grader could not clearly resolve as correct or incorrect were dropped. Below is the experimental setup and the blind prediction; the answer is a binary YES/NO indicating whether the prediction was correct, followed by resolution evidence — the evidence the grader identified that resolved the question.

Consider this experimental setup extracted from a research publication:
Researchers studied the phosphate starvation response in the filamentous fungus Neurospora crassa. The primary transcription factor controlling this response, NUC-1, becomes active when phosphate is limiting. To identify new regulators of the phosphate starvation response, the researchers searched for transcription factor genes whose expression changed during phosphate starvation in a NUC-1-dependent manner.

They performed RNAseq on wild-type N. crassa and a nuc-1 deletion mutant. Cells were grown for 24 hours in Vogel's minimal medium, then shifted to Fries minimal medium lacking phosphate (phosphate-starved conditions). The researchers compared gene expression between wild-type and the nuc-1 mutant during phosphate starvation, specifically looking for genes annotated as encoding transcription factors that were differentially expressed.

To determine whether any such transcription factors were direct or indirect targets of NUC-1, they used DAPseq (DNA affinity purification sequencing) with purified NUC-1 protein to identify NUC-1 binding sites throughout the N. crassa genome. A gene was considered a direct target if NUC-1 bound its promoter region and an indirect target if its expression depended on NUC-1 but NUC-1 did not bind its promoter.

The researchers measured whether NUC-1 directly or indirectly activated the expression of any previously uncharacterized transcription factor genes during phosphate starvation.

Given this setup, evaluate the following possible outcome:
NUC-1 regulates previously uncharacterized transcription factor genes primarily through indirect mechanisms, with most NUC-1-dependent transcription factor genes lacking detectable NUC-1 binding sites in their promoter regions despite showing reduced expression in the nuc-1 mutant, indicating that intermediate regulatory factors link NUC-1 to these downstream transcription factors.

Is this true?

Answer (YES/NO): YES